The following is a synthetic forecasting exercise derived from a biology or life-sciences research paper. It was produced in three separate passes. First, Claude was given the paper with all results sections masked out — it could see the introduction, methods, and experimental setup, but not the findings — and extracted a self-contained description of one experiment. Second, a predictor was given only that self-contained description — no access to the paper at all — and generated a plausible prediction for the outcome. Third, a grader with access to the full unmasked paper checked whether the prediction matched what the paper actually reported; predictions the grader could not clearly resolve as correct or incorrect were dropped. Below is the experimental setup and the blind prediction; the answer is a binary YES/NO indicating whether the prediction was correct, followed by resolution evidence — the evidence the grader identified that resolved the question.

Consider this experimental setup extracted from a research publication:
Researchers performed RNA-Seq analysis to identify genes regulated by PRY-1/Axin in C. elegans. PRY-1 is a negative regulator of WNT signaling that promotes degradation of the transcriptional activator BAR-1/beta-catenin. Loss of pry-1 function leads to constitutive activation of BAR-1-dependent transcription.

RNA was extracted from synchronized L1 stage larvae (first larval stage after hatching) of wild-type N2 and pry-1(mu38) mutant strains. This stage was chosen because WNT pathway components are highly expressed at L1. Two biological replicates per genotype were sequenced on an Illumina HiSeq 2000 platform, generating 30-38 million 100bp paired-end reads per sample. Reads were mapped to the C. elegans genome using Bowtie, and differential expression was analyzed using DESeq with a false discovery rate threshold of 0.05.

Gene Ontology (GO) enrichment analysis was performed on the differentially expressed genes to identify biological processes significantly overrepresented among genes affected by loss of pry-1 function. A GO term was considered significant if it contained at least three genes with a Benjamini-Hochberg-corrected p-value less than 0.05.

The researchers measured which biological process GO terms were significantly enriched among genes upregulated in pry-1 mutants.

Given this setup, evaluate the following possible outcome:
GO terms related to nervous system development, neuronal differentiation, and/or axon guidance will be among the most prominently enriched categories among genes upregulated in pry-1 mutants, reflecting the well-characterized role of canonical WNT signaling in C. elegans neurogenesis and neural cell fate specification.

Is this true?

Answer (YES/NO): NO